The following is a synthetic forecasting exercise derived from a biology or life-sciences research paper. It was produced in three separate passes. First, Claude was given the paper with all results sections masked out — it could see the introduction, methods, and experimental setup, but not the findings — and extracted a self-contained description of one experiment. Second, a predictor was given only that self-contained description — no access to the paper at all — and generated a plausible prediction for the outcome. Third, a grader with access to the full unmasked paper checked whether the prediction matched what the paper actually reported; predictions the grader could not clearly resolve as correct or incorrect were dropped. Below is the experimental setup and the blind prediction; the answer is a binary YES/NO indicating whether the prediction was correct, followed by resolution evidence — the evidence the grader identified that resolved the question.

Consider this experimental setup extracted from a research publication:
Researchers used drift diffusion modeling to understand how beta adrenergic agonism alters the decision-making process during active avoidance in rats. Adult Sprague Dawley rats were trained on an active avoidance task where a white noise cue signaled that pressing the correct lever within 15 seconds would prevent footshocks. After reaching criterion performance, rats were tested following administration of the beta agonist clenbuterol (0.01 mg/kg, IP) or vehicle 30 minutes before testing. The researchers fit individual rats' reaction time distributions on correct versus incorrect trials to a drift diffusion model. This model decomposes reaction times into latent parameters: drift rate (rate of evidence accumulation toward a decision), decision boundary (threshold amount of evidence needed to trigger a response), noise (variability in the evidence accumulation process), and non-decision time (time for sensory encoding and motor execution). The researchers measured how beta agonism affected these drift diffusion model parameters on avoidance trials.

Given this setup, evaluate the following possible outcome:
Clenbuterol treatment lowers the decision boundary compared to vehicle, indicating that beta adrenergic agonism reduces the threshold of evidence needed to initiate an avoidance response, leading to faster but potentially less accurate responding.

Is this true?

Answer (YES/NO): NO